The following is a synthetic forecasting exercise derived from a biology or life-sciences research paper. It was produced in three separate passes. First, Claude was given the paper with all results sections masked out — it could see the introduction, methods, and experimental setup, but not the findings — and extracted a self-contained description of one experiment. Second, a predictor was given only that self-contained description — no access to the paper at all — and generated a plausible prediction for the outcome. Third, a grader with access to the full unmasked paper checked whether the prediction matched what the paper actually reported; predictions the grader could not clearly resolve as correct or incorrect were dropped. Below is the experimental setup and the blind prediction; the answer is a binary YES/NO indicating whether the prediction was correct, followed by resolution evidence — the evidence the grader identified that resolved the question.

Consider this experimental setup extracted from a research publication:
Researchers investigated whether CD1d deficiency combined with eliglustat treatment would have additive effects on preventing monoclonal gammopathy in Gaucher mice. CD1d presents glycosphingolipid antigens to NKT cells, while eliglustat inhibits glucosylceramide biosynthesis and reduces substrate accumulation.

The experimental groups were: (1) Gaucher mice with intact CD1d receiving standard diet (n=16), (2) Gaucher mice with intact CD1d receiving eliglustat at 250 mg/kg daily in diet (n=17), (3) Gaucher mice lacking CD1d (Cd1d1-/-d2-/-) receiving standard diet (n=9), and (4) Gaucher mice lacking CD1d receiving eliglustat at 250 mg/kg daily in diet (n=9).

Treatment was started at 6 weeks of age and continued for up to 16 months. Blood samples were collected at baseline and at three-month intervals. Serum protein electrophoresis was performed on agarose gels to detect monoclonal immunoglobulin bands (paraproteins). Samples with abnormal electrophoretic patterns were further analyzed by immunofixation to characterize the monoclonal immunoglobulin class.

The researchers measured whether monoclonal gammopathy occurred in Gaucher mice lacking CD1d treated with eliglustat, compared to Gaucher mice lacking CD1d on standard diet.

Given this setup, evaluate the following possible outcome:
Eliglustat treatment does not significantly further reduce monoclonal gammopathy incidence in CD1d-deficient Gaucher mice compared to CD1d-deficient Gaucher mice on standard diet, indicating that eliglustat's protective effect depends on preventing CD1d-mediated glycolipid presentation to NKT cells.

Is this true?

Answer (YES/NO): YES